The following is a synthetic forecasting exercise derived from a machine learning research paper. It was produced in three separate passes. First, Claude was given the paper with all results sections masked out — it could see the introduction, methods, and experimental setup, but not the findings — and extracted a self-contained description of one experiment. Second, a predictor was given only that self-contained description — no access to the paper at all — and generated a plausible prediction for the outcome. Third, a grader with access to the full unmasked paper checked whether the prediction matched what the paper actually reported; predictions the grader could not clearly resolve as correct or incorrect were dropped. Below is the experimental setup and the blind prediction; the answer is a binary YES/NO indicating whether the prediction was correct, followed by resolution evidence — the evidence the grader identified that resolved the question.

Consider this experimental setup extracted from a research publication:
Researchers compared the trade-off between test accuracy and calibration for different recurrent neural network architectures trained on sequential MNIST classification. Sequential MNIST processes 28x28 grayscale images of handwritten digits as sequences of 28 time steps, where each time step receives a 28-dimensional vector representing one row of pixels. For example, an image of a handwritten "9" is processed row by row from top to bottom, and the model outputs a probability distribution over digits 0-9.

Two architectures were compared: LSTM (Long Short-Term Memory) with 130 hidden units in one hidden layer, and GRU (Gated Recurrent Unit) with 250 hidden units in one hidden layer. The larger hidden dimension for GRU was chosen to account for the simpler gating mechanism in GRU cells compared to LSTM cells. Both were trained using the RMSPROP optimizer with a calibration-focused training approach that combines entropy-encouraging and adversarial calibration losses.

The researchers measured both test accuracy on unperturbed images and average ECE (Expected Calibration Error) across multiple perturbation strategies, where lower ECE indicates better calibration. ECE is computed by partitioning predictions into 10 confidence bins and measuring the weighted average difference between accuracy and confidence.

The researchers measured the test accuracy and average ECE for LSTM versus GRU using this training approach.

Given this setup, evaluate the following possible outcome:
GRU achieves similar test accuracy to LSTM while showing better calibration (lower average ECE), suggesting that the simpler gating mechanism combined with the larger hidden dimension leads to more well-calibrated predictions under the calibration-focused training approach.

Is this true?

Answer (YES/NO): NO